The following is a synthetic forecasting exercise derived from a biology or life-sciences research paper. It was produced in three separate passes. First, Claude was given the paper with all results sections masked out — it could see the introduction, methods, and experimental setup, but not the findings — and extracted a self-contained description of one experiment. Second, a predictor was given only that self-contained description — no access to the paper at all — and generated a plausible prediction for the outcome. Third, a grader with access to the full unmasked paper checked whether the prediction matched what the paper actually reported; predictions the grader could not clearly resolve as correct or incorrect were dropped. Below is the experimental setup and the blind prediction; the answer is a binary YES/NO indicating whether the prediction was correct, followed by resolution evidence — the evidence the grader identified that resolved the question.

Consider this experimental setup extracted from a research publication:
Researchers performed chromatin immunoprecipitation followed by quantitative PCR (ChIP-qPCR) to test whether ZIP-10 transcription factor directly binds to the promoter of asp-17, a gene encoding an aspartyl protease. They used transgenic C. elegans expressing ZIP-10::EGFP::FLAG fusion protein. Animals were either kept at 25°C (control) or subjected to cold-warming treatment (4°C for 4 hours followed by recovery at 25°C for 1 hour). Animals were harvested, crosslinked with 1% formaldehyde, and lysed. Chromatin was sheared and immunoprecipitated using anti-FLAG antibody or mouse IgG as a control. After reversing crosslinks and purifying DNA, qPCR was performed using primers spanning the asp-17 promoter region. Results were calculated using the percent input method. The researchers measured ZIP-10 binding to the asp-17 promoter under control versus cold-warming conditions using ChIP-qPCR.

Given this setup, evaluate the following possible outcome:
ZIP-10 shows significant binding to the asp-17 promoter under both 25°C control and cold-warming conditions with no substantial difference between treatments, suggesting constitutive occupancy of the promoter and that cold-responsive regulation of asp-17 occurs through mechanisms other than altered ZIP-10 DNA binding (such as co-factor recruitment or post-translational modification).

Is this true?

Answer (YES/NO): NO